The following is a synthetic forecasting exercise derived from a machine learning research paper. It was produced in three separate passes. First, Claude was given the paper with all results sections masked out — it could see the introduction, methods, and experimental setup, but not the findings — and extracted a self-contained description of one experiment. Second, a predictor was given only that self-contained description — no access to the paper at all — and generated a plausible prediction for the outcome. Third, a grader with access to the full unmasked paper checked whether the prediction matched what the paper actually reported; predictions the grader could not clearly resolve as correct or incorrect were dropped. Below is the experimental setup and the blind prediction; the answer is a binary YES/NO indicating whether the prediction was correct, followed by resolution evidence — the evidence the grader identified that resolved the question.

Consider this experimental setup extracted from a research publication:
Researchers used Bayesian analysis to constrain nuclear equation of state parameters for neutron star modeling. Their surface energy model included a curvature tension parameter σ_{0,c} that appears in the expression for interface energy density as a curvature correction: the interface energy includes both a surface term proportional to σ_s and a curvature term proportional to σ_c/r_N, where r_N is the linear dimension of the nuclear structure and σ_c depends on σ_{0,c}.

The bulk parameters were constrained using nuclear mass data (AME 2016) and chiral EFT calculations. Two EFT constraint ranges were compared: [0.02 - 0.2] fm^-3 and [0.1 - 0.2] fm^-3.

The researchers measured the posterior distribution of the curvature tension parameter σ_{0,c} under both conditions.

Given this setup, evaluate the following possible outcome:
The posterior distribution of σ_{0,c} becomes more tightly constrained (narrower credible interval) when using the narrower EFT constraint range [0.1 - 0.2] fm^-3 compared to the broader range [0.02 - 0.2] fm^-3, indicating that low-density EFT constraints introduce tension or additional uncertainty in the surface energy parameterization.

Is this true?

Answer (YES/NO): YES